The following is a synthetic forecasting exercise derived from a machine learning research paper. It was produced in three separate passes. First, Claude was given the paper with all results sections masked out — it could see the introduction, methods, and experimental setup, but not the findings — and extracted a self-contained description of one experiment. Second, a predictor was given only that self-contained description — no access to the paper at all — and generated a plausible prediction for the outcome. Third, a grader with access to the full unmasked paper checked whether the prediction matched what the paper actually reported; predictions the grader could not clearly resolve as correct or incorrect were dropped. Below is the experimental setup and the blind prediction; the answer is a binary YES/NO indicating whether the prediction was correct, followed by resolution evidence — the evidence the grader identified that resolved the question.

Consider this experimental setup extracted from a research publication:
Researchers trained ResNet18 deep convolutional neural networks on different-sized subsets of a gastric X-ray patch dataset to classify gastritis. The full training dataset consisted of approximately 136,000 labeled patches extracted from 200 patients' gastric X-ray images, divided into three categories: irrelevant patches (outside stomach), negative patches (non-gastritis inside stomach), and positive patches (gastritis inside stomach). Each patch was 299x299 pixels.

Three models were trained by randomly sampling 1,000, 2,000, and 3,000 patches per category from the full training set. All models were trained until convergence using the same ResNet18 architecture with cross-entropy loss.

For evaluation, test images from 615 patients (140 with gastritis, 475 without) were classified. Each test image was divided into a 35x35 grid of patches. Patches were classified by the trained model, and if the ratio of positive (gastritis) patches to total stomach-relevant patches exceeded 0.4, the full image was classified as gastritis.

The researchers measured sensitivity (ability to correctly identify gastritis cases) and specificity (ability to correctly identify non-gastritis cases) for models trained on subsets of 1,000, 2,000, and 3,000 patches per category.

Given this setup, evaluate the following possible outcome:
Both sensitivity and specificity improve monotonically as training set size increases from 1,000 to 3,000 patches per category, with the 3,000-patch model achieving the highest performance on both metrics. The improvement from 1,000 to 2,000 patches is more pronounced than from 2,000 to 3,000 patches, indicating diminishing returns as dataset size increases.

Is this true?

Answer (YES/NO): NO